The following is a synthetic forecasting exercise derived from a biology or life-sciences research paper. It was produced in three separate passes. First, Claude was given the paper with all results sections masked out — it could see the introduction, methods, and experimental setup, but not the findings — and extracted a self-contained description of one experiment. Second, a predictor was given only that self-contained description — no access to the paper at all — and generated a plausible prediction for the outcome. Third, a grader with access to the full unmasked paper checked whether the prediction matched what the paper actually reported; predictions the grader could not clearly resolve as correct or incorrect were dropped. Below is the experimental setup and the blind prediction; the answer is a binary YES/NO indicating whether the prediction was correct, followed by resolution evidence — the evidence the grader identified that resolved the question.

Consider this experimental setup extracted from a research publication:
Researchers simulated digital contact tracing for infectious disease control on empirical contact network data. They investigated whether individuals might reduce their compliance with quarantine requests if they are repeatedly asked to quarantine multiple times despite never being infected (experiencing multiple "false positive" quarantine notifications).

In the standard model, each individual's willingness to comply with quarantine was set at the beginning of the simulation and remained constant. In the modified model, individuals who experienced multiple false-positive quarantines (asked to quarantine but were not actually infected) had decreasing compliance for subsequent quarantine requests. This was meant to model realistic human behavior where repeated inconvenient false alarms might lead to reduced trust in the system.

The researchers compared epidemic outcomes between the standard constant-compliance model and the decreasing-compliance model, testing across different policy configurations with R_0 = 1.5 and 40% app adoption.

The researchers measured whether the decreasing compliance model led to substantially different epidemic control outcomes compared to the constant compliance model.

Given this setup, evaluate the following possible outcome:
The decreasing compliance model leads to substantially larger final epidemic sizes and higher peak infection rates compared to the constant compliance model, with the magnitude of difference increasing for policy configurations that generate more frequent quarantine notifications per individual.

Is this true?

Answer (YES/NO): NO